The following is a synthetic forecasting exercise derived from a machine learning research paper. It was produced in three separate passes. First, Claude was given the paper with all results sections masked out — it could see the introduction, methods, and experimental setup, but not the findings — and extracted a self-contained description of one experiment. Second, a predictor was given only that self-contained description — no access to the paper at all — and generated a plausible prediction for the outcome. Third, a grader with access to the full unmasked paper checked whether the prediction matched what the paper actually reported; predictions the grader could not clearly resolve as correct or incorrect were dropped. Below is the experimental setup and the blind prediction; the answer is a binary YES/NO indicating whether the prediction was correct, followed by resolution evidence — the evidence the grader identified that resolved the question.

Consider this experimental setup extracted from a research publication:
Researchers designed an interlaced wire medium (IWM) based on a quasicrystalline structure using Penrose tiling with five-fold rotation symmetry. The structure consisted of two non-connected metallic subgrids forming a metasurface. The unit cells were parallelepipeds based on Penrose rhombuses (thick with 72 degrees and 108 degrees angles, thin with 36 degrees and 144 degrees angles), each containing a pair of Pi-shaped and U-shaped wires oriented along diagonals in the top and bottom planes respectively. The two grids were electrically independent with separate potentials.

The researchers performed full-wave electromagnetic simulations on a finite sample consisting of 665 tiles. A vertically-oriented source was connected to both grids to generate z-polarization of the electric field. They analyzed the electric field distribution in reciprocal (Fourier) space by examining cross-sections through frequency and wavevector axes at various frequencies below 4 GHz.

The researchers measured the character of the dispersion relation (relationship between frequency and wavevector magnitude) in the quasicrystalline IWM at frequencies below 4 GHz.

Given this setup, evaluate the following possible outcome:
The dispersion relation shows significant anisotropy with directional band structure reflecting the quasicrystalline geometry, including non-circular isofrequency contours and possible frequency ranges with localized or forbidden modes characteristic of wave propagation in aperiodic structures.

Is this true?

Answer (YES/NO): NO